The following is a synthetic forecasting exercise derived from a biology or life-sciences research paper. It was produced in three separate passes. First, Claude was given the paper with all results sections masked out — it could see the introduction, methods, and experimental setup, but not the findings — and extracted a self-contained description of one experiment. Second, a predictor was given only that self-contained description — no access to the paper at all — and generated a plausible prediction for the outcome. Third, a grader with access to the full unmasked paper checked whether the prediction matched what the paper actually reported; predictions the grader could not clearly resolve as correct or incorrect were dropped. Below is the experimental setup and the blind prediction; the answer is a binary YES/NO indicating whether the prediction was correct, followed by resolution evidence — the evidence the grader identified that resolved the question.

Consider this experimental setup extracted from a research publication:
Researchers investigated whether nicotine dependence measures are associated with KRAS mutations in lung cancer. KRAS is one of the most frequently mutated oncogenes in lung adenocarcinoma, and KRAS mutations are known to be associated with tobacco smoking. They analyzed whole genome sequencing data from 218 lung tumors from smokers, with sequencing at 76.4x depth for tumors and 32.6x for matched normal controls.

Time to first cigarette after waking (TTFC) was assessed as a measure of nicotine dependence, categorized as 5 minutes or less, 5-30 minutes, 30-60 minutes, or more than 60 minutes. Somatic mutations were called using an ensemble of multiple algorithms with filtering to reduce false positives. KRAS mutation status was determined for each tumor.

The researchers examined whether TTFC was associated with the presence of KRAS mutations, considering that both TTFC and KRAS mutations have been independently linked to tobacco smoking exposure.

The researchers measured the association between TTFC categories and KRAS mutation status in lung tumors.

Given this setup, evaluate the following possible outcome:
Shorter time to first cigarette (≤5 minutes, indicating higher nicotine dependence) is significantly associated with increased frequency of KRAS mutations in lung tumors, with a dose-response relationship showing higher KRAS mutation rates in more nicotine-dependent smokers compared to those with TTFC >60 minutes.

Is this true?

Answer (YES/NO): NO